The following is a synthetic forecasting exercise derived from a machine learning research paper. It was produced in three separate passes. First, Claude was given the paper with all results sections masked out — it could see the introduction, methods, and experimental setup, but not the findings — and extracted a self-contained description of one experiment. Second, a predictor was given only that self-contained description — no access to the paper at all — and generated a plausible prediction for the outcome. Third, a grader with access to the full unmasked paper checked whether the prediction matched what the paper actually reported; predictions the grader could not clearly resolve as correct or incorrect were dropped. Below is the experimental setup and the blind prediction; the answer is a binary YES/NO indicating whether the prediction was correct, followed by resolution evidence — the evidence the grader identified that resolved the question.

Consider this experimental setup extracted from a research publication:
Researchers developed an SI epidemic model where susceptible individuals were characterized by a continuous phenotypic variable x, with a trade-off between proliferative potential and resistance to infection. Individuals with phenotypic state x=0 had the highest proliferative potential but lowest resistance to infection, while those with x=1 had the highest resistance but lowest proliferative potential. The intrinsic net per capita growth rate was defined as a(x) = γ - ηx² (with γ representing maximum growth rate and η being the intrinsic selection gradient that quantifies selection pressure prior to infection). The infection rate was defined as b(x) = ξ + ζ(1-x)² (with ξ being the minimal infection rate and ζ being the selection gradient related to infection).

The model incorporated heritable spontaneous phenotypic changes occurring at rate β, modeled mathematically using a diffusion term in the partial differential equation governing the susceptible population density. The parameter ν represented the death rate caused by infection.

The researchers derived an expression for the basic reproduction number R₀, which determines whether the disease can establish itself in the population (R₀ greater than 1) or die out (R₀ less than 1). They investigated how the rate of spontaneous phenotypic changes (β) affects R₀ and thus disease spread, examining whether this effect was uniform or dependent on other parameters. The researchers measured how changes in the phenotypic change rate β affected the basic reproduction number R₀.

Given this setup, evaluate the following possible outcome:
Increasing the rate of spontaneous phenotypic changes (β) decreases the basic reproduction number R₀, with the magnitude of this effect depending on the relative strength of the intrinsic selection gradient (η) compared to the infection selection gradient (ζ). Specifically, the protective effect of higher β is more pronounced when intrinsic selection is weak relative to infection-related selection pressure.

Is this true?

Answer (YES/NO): NO